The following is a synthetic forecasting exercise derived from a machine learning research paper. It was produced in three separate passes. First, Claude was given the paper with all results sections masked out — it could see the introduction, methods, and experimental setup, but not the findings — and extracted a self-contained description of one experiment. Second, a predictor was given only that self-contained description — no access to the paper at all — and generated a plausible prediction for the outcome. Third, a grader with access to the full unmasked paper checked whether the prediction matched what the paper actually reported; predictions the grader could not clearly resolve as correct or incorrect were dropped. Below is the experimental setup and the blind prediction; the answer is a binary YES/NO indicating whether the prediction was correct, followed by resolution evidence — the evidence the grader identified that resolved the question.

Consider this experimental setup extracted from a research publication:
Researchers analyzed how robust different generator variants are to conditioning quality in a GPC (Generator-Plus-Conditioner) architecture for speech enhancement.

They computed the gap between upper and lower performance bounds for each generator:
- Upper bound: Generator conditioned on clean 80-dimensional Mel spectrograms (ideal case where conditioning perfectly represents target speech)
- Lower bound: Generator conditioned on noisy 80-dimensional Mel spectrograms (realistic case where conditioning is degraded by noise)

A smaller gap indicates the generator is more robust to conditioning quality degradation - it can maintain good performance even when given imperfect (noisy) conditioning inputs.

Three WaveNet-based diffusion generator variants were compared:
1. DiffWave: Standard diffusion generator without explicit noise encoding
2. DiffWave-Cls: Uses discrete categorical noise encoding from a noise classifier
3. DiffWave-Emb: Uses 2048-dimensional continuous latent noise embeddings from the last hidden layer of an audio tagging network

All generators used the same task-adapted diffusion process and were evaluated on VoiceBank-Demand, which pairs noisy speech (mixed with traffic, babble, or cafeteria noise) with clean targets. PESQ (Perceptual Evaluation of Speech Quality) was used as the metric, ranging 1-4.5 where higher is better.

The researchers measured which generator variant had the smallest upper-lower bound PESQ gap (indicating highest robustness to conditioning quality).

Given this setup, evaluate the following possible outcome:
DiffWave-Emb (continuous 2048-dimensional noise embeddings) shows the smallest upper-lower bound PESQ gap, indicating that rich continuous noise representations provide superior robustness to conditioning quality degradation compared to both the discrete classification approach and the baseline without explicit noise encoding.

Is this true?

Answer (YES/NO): YES